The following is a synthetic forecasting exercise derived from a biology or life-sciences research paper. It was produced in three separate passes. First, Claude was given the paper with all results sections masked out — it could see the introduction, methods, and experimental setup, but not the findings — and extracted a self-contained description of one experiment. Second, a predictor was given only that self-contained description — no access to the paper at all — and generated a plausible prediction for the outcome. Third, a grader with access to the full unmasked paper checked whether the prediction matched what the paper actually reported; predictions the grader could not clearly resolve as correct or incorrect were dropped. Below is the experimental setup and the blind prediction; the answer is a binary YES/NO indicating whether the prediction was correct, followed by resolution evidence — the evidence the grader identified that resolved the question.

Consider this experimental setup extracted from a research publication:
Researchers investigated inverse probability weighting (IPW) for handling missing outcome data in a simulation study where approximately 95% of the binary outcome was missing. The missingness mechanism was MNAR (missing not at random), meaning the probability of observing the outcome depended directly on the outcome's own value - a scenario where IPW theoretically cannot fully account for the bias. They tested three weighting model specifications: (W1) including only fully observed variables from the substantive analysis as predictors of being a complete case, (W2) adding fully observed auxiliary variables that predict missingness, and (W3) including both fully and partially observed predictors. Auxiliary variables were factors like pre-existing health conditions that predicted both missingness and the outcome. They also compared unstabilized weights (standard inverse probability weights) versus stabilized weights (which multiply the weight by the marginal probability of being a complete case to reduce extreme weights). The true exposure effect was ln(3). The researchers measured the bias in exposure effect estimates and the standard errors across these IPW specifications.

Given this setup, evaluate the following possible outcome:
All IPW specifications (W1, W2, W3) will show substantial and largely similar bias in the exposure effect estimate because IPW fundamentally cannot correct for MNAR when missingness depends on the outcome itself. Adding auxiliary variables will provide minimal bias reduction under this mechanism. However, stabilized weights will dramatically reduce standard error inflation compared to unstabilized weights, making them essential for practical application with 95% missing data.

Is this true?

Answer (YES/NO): NO